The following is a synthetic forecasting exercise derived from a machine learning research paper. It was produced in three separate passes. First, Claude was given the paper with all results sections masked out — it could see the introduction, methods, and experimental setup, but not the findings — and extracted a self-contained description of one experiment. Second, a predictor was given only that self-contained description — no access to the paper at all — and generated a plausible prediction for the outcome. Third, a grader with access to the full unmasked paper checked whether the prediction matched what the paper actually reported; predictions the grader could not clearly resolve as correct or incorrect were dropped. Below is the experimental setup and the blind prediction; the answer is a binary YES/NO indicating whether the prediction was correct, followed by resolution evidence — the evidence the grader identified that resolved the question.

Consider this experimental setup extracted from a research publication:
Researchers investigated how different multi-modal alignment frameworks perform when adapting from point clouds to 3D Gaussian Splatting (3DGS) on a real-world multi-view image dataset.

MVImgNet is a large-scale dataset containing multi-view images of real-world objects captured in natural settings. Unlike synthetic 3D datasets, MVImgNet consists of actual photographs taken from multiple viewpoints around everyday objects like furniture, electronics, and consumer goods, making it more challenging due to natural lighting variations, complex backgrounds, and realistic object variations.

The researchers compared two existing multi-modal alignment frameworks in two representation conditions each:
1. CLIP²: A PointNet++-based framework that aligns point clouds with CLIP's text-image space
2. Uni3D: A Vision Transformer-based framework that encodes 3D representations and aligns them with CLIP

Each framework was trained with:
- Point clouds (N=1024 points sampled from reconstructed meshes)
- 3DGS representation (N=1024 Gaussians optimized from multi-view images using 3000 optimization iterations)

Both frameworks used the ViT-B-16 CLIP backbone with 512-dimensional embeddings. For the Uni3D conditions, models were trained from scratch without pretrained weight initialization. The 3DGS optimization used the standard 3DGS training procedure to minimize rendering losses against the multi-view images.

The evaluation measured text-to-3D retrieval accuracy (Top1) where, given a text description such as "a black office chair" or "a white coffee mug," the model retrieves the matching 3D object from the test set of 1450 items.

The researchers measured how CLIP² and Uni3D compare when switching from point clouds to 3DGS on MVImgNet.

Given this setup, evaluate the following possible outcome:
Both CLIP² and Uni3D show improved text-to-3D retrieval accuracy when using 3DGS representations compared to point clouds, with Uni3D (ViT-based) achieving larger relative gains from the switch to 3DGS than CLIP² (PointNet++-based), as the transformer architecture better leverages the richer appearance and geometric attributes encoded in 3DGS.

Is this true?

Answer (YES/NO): NO